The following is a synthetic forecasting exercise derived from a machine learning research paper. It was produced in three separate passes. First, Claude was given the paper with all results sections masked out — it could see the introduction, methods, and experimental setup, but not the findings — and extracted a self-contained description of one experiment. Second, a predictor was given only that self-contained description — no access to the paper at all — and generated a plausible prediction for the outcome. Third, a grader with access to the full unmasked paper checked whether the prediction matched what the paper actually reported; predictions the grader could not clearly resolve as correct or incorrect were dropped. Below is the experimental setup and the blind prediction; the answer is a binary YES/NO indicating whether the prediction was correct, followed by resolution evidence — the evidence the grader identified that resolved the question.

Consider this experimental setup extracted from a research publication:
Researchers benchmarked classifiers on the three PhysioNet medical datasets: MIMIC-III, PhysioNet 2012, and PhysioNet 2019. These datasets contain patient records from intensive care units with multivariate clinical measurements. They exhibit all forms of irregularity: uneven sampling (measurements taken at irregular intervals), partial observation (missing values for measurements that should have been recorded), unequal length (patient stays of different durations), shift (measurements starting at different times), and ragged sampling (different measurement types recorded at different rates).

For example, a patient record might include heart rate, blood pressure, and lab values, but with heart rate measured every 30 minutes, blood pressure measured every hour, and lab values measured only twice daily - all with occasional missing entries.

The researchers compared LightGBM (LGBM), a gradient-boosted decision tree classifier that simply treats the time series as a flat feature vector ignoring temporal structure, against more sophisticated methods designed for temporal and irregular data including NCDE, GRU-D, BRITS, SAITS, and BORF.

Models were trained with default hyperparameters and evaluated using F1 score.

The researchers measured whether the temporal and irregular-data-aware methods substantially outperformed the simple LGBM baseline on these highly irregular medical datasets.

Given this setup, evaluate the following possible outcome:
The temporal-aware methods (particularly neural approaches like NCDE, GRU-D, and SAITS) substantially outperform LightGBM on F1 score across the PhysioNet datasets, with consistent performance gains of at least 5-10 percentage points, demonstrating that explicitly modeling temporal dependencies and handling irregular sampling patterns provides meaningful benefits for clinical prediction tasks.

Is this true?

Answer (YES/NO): NO